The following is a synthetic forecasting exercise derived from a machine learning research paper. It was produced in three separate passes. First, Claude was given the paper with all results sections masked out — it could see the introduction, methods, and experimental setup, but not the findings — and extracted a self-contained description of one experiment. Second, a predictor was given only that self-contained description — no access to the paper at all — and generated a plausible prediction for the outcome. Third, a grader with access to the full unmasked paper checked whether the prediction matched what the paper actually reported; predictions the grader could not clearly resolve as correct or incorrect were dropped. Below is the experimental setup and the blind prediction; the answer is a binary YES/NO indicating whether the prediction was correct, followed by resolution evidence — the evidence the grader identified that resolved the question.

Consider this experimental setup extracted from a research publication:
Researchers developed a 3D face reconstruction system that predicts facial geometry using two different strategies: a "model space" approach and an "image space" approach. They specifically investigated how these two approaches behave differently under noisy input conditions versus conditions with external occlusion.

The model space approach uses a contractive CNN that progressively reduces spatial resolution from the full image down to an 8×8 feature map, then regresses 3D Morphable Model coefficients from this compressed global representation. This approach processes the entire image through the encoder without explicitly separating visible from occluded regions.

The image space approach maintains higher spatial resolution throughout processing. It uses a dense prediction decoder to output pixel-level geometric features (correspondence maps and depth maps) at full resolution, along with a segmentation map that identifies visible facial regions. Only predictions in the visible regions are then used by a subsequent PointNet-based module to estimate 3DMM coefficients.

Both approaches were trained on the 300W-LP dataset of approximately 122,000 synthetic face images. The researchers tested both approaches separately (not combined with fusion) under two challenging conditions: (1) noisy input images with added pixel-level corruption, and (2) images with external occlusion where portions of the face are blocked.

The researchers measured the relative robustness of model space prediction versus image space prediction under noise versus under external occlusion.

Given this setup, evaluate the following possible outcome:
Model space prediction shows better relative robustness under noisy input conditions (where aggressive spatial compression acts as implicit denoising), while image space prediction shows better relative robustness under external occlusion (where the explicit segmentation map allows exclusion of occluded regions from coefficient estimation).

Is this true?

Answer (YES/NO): YES